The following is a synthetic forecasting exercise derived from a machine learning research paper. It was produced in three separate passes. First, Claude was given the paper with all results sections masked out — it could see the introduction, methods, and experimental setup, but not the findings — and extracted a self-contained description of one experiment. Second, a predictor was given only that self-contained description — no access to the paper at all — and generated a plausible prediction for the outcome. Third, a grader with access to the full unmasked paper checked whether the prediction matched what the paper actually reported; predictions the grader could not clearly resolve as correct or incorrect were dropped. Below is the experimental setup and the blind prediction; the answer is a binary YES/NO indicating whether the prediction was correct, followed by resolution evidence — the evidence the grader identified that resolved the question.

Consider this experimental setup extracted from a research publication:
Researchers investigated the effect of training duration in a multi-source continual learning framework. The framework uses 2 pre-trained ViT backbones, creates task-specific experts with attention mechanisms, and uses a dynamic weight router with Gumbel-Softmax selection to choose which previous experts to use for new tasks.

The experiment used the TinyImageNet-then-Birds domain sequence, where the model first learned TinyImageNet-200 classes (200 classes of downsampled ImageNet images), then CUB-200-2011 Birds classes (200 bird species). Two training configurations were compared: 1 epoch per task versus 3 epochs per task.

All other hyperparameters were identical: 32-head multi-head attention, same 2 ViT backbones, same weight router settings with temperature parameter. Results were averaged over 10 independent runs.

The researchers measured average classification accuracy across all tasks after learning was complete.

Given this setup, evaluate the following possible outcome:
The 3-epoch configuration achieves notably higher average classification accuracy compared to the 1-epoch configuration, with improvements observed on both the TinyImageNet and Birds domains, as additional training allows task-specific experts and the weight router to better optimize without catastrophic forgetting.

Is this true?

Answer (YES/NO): NO